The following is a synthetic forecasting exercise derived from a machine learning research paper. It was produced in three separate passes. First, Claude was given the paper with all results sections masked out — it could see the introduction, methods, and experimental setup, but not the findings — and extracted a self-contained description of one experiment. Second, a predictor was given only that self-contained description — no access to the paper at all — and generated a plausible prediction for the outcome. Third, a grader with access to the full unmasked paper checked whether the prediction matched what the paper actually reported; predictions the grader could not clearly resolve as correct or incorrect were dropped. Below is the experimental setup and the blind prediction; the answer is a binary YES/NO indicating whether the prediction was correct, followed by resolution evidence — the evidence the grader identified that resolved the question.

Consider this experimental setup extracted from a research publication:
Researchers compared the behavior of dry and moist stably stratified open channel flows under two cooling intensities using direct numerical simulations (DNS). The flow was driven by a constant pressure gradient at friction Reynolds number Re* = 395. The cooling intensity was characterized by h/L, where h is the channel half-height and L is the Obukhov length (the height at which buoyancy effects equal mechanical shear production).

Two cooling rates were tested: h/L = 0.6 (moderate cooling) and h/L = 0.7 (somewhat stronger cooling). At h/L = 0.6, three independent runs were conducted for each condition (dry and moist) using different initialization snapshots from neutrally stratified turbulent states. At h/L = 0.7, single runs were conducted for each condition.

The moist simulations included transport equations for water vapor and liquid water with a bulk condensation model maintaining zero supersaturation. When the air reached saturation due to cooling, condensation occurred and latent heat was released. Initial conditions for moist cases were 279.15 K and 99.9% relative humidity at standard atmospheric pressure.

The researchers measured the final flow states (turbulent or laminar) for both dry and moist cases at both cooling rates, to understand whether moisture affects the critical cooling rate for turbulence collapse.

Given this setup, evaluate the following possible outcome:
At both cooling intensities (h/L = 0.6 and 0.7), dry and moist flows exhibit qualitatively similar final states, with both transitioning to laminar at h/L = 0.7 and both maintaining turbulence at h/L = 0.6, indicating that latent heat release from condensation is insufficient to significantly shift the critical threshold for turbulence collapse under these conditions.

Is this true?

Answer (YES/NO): NO